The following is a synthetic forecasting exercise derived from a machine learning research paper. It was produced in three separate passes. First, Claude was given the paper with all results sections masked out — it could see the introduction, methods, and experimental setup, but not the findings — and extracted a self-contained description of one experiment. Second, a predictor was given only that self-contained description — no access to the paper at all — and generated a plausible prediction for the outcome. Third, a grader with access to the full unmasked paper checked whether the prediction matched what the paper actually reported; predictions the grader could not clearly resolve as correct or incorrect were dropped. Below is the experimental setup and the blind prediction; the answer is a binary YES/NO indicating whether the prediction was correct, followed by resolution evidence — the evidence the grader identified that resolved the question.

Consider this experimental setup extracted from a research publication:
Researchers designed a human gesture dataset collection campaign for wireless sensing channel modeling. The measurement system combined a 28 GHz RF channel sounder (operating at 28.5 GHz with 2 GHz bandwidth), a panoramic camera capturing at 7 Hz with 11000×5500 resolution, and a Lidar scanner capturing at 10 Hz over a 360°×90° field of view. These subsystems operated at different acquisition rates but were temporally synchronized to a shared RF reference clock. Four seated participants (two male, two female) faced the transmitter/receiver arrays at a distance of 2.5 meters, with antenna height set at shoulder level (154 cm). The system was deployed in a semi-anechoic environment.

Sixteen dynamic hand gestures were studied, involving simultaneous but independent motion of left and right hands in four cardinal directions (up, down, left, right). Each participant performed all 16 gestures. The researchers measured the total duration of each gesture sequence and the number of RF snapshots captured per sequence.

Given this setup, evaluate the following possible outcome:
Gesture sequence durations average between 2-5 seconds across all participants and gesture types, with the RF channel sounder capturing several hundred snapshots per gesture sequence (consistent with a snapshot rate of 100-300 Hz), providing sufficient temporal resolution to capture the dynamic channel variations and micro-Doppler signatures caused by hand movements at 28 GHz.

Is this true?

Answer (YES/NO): NO